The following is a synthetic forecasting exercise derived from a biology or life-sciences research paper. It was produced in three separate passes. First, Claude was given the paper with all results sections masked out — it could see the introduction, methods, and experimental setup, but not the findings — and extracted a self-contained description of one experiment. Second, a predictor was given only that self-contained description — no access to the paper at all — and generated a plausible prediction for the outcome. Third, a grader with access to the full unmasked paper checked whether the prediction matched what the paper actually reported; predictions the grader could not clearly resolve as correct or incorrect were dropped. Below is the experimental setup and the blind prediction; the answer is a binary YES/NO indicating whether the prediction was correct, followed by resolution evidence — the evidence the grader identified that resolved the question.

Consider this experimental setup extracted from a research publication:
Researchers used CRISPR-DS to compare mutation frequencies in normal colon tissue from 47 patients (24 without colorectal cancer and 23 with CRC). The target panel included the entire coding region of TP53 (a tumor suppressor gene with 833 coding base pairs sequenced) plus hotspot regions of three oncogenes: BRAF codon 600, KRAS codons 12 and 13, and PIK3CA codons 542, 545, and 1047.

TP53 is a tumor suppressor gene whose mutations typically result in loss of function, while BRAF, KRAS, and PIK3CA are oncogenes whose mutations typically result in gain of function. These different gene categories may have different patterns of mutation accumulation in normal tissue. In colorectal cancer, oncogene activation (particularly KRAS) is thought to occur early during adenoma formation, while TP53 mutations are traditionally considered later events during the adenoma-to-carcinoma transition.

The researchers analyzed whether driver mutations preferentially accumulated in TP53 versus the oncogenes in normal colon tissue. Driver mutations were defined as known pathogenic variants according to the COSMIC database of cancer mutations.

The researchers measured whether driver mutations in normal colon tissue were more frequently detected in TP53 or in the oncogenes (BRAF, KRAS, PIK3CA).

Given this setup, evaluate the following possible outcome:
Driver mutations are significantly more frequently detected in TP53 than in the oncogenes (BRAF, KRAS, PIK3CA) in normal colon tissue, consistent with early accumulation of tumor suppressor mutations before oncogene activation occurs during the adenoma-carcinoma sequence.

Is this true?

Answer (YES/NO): NO